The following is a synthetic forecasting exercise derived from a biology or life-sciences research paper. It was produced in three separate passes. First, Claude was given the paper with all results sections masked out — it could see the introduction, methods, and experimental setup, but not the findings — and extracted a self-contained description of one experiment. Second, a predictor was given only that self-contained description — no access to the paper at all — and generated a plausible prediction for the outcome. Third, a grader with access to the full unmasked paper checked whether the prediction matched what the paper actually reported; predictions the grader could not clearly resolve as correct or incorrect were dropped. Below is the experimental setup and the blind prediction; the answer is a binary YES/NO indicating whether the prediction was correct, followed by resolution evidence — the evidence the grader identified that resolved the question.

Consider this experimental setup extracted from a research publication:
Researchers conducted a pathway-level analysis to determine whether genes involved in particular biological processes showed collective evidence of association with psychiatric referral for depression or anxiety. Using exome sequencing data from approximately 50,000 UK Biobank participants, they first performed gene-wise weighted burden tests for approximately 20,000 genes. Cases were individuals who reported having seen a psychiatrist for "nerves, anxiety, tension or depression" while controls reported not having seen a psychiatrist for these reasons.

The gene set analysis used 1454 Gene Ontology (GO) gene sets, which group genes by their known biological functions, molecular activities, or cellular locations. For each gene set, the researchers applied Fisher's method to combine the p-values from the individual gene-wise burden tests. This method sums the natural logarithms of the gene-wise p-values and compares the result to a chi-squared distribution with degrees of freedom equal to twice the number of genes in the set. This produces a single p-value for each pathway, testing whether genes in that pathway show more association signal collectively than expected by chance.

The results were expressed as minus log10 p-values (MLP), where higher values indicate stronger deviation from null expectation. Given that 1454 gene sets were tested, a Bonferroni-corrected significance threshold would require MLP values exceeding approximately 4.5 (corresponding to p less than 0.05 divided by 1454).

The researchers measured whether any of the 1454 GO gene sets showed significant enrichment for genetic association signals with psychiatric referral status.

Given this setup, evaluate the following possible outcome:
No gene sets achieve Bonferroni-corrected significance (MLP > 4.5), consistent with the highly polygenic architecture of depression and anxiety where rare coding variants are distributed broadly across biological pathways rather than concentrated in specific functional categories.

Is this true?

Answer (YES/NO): YES